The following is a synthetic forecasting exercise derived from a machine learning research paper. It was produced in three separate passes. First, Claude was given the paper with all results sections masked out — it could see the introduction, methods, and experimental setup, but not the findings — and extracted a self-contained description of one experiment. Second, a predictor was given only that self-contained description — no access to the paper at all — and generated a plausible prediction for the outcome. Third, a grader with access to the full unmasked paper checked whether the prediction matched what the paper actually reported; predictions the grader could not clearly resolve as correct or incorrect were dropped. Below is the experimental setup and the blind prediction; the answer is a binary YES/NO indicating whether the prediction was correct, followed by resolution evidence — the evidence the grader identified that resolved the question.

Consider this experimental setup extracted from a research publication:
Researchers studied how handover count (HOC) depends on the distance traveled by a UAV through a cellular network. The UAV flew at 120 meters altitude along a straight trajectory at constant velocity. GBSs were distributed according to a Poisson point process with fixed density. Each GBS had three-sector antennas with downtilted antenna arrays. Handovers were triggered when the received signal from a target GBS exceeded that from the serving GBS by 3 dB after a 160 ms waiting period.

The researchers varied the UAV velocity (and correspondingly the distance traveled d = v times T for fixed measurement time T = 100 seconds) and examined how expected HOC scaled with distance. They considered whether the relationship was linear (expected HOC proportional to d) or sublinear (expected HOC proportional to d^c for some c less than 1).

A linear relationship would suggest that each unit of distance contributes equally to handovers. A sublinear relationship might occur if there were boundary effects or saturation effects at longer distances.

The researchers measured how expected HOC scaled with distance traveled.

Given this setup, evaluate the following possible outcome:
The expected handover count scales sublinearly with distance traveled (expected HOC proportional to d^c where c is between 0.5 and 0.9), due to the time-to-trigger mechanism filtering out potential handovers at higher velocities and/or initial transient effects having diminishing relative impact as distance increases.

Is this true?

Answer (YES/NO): NO